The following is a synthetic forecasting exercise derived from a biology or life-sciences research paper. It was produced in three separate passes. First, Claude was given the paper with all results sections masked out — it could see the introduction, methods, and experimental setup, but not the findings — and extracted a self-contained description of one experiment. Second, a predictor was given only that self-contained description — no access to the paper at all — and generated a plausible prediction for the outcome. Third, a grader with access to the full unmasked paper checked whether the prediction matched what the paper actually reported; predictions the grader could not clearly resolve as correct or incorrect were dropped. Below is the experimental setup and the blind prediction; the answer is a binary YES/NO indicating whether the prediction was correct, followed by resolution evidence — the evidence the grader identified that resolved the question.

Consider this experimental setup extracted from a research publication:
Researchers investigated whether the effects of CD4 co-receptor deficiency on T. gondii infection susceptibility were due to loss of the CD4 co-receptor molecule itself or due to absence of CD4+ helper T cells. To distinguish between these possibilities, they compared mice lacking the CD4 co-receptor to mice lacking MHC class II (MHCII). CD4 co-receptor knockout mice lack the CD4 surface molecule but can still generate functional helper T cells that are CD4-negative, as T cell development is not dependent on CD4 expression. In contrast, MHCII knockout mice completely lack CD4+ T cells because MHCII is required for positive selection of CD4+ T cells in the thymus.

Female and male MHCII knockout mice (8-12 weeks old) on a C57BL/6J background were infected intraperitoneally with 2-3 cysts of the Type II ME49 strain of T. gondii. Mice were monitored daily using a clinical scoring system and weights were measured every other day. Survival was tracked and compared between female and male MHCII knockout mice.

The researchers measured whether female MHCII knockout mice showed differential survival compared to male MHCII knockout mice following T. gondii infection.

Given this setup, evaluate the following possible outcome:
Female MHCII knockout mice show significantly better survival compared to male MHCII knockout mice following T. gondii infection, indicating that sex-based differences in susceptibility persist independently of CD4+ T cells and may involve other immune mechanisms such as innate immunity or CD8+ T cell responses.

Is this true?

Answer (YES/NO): NO